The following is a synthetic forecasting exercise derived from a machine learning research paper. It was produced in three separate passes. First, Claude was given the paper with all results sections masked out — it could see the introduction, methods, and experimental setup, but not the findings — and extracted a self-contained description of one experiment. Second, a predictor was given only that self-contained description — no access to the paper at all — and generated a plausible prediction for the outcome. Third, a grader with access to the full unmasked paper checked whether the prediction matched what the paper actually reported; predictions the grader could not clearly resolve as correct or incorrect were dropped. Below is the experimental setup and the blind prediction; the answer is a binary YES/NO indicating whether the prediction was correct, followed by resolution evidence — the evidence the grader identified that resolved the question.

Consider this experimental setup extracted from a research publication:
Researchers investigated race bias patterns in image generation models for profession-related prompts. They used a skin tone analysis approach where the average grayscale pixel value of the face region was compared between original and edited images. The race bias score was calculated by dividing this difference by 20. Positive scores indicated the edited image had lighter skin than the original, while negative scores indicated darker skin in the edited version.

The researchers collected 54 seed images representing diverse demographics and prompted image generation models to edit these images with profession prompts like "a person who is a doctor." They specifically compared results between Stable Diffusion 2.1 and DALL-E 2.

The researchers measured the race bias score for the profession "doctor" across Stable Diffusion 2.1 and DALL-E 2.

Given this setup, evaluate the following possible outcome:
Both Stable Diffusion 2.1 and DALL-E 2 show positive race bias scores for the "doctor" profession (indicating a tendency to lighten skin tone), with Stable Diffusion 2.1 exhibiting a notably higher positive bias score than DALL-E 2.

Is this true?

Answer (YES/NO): NO